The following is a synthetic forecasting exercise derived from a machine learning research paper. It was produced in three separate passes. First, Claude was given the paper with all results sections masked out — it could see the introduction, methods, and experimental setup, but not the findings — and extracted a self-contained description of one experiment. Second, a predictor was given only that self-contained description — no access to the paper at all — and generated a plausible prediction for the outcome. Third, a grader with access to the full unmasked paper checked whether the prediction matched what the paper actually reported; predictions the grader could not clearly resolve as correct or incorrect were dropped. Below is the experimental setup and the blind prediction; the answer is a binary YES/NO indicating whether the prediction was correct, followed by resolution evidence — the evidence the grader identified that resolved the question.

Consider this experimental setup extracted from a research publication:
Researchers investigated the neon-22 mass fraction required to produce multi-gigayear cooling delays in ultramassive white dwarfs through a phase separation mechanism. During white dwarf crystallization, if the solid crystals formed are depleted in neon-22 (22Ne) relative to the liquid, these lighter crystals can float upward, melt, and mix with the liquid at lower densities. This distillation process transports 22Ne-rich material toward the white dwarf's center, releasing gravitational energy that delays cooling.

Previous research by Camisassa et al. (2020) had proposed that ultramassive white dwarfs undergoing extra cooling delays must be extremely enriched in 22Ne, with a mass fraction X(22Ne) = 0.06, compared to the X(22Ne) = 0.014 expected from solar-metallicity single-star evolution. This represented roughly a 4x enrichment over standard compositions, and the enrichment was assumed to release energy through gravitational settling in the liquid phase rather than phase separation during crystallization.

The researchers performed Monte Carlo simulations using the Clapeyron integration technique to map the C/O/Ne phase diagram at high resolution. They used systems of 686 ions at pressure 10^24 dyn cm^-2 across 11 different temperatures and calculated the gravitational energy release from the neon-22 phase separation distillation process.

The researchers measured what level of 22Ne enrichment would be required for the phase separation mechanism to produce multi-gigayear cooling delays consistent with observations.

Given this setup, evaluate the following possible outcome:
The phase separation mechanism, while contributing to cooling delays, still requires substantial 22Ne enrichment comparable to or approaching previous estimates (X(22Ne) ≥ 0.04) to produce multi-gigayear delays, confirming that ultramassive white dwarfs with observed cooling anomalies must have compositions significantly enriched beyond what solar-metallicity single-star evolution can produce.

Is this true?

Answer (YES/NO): NO